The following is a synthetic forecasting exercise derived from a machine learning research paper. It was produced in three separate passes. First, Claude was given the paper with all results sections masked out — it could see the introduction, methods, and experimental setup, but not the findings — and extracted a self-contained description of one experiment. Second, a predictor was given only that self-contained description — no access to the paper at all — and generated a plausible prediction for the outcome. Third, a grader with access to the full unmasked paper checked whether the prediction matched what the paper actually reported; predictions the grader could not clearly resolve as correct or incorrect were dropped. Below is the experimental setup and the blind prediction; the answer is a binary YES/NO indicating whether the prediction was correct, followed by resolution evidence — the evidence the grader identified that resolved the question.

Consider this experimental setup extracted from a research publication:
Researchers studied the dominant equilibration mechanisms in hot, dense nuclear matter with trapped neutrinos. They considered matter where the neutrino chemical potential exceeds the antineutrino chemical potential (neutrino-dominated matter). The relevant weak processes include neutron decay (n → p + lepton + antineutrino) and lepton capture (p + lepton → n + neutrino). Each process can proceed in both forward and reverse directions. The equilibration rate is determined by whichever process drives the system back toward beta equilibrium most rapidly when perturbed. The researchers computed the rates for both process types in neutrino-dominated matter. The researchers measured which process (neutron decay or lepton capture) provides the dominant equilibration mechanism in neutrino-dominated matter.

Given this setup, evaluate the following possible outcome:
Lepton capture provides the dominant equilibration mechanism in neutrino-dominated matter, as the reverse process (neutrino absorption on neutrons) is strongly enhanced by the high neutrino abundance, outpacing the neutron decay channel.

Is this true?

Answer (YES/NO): YES